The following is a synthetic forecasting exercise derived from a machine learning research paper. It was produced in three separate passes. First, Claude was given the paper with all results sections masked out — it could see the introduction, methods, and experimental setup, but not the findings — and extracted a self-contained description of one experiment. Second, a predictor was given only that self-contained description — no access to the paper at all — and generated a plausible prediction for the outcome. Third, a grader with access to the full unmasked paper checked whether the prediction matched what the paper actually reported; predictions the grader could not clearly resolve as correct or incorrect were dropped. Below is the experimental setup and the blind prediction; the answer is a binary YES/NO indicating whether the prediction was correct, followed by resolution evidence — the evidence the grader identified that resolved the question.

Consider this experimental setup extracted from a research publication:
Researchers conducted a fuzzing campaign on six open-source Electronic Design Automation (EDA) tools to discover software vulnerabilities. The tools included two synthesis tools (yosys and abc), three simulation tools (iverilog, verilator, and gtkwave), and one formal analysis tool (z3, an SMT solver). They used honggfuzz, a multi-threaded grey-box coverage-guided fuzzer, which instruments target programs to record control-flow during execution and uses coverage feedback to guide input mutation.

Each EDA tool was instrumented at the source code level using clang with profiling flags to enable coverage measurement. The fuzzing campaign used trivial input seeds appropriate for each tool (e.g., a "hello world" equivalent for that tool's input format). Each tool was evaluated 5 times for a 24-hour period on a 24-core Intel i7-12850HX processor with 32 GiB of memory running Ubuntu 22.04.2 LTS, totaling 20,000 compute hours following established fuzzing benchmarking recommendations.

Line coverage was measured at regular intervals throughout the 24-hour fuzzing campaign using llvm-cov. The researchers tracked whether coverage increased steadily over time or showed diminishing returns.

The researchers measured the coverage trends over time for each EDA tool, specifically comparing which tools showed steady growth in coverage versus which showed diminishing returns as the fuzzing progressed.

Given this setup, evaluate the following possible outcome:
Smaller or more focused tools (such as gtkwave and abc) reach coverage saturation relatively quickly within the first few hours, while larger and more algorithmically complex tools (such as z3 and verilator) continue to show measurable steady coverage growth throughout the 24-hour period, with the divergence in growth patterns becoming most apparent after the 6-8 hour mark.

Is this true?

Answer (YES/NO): NO